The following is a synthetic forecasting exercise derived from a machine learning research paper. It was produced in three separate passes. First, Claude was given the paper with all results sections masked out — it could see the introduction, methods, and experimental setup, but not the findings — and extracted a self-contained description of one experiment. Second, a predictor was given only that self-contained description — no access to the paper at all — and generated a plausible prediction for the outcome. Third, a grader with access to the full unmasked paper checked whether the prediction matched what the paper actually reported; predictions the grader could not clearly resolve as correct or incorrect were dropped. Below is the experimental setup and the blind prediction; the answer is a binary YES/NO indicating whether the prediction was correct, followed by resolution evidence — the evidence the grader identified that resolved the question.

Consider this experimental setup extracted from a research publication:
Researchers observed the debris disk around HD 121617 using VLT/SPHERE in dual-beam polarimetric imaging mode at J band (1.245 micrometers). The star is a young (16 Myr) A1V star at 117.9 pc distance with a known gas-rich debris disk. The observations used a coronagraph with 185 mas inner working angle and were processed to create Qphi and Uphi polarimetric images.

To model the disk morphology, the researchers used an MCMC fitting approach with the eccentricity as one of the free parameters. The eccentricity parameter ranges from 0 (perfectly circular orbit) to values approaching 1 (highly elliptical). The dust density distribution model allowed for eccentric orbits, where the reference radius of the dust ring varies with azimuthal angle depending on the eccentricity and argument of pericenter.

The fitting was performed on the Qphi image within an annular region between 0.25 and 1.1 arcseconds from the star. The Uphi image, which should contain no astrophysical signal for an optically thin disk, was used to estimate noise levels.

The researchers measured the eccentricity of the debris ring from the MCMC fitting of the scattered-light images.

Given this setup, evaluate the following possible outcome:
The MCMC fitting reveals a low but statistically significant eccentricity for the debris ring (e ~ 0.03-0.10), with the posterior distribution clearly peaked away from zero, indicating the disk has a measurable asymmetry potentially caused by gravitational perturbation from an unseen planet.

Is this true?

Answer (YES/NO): YES